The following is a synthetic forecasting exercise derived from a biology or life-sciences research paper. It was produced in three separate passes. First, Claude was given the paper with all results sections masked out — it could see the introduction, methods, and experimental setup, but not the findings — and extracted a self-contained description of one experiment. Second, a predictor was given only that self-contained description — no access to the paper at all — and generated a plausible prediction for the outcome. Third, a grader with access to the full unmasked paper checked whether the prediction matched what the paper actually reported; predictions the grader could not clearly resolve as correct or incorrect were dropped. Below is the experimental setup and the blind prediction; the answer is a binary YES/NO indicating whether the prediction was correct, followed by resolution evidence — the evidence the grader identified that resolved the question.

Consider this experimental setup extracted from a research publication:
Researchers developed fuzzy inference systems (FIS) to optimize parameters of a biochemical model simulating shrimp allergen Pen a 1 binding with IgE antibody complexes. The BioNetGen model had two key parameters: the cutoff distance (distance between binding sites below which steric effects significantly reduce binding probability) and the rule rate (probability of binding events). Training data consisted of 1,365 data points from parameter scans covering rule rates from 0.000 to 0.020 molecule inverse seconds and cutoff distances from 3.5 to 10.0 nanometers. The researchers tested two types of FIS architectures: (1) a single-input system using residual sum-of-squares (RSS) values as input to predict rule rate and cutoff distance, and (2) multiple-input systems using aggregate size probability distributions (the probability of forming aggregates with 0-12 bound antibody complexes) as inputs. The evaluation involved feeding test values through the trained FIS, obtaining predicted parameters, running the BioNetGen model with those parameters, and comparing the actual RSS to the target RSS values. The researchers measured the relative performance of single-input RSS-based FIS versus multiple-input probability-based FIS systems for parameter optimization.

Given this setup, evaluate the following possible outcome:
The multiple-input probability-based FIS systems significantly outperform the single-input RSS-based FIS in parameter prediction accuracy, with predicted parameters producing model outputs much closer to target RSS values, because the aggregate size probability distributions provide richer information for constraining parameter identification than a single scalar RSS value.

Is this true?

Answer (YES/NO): NO